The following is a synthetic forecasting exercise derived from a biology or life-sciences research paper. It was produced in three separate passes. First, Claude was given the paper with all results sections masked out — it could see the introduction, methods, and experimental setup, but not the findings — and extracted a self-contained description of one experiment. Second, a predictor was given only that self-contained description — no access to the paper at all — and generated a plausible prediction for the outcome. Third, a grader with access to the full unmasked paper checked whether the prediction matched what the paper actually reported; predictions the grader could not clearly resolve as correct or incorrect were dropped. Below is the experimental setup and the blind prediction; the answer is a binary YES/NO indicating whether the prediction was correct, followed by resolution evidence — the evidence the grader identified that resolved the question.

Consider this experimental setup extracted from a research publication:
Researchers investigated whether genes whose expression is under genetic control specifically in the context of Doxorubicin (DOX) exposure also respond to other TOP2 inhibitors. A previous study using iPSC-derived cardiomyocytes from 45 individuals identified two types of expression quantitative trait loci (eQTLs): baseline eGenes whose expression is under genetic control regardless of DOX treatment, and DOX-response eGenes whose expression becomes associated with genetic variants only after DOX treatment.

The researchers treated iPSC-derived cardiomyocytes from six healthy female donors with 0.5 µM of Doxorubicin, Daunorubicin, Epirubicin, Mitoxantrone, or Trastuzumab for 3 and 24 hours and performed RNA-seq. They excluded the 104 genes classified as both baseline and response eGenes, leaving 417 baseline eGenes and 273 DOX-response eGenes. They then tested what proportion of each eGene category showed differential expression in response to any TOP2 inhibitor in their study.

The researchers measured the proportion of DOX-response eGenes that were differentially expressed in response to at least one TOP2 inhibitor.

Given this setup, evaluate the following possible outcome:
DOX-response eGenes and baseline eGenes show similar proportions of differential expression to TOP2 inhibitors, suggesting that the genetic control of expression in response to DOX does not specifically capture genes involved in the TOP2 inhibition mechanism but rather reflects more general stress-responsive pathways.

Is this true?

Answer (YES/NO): NO